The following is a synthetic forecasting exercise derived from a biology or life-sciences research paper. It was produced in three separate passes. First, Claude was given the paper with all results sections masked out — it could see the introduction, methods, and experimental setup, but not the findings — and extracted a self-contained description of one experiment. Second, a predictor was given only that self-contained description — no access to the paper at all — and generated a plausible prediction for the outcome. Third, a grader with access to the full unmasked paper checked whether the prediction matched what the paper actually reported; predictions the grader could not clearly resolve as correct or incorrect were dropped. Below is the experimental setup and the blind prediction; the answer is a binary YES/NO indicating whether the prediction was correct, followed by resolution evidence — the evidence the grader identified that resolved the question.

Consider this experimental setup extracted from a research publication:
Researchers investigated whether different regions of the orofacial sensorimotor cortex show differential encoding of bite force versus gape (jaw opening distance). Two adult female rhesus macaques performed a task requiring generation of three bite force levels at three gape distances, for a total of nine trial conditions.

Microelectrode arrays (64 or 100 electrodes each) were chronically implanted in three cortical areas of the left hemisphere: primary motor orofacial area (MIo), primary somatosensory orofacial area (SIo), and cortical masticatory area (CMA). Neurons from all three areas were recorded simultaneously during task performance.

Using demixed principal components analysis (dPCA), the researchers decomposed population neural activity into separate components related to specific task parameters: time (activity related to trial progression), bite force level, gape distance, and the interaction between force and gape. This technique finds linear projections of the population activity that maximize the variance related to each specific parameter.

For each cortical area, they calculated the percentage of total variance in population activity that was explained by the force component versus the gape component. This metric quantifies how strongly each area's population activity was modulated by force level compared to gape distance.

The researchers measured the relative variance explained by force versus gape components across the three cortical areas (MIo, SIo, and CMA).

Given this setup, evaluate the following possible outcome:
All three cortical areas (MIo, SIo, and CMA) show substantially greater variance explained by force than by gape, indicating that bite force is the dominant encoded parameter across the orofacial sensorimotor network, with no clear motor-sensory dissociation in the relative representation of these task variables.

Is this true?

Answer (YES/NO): NO